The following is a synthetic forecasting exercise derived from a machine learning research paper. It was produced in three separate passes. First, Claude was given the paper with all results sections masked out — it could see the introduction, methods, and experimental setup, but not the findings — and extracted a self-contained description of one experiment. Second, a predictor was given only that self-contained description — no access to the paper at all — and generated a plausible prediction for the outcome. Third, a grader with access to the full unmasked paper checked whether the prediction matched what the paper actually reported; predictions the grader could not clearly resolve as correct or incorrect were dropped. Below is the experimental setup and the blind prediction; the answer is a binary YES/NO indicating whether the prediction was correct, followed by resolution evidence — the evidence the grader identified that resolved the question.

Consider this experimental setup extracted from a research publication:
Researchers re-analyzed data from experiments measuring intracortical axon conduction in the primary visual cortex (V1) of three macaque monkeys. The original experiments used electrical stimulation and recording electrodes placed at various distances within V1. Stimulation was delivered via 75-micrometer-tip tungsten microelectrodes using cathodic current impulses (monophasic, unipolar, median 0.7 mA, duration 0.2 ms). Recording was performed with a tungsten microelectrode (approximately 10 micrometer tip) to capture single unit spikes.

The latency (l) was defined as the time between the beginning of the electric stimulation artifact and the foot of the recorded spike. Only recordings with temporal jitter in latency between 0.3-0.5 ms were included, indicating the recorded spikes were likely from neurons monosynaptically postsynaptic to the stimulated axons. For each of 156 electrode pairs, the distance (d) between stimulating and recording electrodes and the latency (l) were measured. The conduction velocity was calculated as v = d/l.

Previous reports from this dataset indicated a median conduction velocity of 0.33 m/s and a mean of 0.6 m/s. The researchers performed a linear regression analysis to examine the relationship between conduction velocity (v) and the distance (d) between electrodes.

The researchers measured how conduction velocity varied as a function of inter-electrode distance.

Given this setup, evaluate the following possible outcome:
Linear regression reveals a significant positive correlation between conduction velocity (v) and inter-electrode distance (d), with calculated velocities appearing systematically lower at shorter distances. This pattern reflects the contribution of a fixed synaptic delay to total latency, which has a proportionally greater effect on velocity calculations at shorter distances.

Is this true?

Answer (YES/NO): NO